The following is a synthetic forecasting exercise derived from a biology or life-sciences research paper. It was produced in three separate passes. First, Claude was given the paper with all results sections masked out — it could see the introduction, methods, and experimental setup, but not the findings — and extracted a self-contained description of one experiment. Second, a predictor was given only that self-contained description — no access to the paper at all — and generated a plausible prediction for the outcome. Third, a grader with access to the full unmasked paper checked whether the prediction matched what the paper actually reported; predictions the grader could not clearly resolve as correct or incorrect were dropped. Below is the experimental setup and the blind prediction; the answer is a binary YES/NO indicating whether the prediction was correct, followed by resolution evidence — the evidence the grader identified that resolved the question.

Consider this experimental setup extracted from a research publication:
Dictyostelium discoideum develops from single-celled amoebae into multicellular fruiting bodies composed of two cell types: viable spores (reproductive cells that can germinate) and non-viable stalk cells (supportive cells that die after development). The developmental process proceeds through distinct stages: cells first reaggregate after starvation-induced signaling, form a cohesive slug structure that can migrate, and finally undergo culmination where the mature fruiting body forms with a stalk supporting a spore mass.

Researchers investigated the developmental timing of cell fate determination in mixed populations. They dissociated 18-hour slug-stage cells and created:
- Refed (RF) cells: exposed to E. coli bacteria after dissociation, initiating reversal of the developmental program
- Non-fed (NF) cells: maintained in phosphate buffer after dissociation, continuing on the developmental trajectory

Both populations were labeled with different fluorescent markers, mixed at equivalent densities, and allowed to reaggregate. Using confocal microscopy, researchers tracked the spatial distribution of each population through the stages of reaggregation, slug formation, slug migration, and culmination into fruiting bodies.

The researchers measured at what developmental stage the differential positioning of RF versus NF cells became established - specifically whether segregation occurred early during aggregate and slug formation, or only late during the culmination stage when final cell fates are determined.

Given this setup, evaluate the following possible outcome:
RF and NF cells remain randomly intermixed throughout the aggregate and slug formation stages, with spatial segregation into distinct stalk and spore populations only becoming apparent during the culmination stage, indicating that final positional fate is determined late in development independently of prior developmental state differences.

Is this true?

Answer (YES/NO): NO